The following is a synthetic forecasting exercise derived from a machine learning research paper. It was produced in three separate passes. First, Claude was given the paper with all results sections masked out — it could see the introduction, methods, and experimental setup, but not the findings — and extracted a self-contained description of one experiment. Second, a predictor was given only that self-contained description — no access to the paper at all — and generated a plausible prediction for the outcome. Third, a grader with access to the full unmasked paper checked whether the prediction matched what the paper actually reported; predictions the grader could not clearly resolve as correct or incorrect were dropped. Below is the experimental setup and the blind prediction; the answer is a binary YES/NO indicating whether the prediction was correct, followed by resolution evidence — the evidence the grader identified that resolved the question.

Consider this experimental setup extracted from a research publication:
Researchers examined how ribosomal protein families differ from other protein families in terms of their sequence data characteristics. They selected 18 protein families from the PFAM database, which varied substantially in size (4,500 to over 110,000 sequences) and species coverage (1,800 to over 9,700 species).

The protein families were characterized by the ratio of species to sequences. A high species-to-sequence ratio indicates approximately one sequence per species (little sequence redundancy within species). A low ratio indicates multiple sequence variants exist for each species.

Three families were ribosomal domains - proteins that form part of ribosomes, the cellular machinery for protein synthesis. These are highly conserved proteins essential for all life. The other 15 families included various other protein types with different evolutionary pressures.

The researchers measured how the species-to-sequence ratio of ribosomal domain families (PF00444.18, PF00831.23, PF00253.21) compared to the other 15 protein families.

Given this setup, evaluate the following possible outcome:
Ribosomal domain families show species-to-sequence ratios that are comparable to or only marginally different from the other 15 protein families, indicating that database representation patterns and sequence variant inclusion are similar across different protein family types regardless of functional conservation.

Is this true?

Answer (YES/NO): NO